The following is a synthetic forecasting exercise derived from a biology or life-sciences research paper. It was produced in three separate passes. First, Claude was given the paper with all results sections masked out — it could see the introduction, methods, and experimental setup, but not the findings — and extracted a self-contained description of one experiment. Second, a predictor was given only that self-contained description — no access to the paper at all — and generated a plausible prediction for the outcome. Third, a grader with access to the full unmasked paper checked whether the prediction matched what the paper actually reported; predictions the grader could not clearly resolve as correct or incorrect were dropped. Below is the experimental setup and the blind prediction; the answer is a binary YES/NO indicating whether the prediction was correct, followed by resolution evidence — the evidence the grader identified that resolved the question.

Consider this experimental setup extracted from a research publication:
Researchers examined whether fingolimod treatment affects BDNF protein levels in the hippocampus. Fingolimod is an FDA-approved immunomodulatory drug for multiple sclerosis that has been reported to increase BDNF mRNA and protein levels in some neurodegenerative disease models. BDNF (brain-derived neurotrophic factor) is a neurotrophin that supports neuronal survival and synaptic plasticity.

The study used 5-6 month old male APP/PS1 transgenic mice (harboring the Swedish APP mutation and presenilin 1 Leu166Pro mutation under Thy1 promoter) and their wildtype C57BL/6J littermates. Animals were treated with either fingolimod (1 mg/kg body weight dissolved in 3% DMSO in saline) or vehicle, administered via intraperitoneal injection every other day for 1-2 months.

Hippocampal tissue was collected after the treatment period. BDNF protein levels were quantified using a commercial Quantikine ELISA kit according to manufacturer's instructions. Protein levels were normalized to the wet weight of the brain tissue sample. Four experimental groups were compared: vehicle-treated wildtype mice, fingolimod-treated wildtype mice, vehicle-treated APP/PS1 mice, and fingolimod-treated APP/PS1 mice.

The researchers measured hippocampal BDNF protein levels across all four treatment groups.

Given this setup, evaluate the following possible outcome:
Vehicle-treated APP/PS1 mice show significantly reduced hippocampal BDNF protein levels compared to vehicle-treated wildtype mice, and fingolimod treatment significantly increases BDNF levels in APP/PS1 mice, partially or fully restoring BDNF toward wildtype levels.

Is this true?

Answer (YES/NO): NO